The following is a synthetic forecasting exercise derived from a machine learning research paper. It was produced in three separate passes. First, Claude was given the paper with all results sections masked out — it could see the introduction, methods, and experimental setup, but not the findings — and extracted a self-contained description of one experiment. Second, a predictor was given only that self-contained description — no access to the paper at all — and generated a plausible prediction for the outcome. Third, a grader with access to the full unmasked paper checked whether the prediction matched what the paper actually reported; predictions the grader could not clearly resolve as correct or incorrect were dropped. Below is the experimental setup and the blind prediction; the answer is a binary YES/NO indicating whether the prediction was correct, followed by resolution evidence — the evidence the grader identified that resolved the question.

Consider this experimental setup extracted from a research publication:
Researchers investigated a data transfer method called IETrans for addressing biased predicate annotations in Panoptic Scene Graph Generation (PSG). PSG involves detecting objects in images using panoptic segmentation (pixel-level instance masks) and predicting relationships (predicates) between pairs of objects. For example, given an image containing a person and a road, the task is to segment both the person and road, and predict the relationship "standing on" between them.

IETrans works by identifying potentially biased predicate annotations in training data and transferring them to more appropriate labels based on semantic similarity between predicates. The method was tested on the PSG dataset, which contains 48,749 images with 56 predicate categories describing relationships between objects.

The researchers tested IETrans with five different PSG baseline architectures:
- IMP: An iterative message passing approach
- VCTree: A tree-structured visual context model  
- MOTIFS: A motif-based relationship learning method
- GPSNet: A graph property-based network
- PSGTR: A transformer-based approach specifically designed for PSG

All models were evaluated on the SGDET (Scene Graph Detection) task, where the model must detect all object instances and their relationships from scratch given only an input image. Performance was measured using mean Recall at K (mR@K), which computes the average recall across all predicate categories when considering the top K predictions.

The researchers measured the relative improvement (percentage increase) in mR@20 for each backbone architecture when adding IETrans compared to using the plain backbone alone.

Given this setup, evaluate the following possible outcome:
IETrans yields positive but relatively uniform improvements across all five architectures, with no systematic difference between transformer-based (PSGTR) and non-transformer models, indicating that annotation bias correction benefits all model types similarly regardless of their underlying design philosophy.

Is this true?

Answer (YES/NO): NO